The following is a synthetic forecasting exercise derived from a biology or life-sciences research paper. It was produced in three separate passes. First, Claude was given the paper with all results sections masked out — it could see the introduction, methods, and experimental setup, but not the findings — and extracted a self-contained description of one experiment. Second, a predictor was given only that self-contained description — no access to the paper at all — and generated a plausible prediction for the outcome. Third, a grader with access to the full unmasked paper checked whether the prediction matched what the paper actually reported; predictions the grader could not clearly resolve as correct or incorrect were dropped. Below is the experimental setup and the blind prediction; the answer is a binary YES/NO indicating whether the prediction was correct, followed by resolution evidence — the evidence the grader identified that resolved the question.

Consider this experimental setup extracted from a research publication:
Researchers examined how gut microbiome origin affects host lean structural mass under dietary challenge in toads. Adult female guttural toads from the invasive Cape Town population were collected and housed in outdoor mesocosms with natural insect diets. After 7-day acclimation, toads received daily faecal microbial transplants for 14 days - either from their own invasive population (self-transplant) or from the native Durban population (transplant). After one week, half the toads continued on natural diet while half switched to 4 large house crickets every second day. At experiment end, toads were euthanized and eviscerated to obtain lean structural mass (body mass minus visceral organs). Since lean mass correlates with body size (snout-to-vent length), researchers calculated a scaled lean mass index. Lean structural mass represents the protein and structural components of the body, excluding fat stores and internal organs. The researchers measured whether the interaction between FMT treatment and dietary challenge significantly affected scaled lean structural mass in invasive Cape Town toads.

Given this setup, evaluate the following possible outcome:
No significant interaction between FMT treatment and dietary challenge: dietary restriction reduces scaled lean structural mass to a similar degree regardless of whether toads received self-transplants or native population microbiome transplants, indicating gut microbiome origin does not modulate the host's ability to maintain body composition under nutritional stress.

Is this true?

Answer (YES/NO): NO